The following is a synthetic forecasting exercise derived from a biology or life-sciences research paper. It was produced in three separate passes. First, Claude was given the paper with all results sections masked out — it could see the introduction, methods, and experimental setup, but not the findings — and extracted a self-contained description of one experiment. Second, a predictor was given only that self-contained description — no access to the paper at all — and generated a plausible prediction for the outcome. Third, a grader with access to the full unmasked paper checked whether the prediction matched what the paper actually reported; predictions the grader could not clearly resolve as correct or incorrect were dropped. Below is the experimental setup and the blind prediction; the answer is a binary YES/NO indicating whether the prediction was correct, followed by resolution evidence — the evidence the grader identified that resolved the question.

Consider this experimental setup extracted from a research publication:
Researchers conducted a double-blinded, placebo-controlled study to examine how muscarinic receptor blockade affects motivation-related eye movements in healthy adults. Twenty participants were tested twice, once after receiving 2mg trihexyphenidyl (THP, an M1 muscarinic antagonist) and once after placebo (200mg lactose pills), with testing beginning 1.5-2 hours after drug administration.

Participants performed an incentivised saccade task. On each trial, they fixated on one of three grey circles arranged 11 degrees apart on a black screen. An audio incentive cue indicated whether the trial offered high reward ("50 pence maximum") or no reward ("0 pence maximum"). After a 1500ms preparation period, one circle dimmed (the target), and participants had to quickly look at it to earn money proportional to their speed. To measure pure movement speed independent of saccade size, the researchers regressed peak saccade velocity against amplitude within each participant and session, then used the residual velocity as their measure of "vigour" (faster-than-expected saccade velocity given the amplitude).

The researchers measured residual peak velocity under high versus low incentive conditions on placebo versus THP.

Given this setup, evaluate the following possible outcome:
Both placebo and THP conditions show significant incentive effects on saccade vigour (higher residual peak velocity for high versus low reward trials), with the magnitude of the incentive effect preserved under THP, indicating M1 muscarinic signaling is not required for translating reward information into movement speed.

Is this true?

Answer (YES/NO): NO